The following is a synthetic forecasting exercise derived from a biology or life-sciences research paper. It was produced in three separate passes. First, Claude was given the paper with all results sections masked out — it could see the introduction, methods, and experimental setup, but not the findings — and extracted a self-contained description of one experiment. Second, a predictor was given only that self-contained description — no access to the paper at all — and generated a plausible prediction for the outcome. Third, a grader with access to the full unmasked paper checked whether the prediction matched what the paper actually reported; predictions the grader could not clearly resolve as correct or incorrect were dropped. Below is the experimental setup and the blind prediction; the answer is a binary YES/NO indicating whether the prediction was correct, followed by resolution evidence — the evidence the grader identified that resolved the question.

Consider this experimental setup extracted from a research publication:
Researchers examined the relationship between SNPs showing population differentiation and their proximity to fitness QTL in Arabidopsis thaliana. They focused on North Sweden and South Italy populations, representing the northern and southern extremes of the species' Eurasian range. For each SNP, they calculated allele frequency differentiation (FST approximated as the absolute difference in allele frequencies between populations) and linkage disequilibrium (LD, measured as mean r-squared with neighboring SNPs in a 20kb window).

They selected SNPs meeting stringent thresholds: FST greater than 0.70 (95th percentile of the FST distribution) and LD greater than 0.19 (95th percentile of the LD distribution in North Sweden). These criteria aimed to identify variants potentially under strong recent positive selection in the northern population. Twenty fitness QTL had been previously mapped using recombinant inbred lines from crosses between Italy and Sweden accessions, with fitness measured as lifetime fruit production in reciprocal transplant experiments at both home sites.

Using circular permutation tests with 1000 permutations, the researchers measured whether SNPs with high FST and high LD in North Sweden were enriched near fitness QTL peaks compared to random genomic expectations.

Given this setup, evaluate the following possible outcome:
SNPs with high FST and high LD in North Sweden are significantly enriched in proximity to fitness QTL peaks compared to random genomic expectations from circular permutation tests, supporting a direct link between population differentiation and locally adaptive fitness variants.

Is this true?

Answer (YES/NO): YES